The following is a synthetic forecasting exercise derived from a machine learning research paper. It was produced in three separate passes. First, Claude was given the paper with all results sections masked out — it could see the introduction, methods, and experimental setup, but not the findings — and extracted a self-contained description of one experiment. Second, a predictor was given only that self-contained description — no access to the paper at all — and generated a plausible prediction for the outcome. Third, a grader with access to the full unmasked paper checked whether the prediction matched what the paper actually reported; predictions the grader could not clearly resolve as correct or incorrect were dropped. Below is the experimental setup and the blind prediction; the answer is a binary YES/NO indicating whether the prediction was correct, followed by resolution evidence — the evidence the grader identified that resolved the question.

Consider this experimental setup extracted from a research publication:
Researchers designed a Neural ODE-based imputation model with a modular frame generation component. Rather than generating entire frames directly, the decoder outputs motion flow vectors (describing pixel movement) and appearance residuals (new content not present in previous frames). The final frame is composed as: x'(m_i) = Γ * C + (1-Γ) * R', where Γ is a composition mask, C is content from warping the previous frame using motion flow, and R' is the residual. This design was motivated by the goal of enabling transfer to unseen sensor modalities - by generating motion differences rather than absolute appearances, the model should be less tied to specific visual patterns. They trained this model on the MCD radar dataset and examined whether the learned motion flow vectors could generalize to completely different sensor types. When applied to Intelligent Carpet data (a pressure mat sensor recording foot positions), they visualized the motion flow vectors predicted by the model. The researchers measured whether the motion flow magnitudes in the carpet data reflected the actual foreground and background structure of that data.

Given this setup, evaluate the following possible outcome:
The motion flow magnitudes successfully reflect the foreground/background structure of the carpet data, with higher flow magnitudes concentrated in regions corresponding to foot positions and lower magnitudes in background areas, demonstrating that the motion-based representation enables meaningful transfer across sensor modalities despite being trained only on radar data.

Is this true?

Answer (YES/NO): NO